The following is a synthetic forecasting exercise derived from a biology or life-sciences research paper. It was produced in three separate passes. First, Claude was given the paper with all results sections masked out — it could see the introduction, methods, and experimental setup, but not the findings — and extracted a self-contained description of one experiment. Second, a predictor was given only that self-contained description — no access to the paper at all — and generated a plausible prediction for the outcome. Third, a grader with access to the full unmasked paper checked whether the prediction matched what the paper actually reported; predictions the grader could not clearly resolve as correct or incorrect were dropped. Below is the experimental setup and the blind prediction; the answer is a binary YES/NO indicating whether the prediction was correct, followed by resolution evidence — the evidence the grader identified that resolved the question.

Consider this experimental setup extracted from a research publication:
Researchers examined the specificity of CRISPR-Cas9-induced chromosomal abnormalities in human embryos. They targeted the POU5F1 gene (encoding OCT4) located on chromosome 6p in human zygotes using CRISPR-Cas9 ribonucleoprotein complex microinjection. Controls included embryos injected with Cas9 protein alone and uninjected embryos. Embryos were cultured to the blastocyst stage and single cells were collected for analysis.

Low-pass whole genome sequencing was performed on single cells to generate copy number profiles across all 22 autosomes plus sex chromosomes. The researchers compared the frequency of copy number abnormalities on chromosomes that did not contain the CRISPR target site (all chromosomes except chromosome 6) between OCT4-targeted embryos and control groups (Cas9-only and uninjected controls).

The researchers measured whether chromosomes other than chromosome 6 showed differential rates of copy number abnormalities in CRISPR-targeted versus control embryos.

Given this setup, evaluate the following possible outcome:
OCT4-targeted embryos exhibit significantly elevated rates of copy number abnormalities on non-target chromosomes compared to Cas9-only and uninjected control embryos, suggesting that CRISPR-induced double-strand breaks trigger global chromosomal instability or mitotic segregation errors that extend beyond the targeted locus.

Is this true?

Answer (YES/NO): NO